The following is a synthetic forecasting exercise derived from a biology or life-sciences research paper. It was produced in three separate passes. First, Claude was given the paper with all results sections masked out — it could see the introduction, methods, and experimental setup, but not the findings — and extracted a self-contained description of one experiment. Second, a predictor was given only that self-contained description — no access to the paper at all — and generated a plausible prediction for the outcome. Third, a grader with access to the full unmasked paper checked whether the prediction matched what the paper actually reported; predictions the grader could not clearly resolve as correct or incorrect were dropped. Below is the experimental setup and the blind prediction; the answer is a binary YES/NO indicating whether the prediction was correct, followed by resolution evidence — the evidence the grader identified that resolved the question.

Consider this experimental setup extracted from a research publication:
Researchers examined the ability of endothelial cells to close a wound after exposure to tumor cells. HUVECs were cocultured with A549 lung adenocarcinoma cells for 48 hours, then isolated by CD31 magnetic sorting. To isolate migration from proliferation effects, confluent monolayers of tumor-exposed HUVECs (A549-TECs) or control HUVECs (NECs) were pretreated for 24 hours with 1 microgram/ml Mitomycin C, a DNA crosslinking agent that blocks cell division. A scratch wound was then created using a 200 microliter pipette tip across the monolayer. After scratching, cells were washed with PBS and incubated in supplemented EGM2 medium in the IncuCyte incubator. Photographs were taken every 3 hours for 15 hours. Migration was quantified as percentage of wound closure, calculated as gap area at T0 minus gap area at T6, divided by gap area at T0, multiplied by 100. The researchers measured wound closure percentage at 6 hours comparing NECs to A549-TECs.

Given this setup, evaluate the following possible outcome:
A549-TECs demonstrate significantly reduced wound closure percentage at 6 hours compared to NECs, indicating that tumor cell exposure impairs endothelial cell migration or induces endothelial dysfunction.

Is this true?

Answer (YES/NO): NO